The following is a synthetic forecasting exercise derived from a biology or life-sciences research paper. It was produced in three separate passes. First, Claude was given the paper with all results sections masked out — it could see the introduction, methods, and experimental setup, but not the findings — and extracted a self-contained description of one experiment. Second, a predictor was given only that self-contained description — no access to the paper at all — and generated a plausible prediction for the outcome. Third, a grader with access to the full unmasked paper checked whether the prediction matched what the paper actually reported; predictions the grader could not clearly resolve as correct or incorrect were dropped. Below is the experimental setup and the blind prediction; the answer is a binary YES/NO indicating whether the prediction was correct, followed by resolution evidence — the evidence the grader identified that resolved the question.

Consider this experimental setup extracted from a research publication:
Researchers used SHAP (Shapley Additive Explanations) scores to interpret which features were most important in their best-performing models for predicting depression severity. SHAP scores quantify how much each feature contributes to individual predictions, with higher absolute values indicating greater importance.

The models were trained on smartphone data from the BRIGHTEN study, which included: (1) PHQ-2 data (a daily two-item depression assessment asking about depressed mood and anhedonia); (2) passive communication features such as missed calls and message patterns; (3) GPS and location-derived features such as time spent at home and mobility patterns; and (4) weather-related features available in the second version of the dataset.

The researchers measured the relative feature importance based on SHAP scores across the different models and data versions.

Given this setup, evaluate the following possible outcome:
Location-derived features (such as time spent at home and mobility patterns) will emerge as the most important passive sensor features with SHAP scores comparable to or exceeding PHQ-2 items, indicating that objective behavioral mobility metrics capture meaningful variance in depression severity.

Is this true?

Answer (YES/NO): NO